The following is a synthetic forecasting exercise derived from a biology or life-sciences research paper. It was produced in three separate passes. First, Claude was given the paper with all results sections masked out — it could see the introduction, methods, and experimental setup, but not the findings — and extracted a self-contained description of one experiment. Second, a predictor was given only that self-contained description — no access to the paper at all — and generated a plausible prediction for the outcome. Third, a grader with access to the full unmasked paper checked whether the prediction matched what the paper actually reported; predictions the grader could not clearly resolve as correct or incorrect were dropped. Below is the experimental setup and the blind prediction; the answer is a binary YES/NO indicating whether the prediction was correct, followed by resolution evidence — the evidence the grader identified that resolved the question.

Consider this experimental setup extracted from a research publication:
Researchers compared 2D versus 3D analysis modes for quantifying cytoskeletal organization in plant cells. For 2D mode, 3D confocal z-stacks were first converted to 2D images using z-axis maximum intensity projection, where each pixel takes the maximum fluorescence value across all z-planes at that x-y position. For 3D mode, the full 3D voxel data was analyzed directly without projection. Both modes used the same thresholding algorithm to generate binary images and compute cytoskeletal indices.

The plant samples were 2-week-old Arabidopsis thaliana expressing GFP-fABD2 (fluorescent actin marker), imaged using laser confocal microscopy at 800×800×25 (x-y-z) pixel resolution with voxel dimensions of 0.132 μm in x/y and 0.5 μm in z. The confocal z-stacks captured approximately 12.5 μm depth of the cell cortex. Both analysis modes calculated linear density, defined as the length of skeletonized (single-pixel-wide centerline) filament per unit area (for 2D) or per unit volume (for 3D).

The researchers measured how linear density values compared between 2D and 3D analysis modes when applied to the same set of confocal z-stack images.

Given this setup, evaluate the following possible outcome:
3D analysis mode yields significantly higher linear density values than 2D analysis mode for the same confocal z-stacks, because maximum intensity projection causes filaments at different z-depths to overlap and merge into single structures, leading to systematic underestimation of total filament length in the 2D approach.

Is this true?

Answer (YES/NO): NO